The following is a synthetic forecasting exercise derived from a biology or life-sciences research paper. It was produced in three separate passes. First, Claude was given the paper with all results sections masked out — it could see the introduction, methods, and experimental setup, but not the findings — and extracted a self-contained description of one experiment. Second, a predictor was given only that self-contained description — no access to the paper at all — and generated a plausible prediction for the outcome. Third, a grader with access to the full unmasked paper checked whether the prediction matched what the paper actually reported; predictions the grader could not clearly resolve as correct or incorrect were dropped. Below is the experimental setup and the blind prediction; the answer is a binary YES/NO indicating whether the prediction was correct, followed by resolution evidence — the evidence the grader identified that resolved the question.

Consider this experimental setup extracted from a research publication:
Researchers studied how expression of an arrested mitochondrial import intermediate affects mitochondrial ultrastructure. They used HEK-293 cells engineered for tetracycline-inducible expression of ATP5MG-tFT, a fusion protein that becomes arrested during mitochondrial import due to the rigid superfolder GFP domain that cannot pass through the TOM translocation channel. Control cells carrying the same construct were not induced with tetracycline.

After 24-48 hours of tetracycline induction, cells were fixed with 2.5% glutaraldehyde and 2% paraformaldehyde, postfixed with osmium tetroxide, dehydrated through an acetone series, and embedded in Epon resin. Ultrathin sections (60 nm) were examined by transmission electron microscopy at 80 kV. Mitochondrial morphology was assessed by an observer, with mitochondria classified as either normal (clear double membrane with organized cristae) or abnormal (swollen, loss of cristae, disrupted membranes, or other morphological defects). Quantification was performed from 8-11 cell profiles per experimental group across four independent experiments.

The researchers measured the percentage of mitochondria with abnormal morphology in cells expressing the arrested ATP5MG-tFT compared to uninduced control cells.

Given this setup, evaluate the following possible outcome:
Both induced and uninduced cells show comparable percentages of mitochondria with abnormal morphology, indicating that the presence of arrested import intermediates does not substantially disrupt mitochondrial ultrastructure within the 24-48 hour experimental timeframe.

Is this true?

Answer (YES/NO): NO